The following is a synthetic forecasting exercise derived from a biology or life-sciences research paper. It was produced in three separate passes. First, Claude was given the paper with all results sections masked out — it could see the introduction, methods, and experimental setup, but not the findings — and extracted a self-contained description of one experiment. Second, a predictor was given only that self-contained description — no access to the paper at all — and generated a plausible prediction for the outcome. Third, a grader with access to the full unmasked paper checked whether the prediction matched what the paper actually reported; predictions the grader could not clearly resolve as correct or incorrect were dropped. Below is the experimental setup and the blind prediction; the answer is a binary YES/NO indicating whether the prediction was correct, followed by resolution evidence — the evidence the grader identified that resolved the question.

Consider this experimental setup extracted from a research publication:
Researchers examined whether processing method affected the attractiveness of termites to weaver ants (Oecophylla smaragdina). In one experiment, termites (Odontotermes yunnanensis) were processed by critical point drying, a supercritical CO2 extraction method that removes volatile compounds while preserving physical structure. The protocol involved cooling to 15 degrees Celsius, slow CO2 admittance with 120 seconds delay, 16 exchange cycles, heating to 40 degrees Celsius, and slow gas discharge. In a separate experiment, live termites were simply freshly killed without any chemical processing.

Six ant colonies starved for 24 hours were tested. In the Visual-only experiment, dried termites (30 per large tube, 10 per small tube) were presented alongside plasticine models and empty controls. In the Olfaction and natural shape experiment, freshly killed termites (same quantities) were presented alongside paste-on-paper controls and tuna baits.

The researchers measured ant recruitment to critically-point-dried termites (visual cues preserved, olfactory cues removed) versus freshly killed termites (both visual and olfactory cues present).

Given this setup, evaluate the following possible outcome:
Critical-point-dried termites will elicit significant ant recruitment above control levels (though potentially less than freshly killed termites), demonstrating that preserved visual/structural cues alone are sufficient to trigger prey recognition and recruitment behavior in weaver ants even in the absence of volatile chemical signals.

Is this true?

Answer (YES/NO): NO